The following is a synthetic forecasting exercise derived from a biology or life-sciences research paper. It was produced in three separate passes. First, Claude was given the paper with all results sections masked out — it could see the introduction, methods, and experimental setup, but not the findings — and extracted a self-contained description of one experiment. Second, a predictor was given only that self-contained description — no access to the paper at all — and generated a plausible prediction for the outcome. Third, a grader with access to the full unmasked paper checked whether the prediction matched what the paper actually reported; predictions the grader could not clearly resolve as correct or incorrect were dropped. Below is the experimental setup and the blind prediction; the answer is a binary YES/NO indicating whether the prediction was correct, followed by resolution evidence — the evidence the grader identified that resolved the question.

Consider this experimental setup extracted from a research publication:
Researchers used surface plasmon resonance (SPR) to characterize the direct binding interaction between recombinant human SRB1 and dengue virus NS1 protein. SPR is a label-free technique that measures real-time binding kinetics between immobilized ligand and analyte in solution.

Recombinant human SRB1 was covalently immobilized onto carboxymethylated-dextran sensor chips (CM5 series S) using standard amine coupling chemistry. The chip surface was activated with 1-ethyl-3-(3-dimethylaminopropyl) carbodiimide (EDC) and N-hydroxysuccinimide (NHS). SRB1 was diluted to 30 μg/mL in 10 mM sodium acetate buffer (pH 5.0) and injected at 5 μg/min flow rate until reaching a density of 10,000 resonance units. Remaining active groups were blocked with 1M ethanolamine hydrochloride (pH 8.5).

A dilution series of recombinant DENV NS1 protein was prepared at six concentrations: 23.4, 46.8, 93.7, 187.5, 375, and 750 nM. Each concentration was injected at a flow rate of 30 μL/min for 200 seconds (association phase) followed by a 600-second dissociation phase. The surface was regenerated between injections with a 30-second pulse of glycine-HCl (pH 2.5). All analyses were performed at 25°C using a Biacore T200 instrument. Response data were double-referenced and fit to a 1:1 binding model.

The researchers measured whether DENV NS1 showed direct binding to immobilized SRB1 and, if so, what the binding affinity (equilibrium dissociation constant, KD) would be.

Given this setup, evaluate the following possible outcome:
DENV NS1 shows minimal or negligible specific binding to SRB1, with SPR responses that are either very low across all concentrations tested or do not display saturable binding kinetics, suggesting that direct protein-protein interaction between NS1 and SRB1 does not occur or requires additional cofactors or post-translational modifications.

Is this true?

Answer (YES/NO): NO